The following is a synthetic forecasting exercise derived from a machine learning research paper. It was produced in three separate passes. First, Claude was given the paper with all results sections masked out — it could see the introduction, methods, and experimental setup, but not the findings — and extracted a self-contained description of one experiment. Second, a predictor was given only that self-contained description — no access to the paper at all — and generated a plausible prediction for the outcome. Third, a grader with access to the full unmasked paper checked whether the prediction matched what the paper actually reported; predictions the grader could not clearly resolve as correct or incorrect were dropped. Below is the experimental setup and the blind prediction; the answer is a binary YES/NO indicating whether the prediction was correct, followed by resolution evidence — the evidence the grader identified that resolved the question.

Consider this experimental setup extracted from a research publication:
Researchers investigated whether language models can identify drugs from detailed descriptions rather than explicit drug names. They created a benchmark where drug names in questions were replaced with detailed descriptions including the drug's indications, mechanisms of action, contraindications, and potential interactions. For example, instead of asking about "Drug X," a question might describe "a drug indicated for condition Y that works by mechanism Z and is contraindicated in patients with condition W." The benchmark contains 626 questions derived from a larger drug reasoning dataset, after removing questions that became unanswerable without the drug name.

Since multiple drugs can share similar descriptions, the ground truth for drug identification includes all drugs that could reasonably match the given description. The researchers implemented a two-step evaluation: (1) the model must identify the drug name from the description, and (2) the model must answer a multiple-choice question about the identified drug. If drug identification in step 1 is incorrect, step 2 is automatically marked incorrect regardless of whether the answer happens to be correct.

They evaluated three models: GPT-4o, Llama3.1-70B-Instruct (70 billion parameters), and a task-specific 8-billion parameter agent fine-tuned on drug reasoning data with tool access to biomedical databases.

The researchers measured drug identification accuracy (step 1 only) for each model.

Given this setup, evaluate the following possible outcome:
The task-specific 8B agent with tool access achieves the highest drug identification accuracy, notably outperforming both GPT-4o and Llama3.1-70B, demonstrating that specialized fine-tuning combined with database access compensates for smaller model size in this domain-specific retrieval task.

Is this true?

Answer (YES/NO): YES